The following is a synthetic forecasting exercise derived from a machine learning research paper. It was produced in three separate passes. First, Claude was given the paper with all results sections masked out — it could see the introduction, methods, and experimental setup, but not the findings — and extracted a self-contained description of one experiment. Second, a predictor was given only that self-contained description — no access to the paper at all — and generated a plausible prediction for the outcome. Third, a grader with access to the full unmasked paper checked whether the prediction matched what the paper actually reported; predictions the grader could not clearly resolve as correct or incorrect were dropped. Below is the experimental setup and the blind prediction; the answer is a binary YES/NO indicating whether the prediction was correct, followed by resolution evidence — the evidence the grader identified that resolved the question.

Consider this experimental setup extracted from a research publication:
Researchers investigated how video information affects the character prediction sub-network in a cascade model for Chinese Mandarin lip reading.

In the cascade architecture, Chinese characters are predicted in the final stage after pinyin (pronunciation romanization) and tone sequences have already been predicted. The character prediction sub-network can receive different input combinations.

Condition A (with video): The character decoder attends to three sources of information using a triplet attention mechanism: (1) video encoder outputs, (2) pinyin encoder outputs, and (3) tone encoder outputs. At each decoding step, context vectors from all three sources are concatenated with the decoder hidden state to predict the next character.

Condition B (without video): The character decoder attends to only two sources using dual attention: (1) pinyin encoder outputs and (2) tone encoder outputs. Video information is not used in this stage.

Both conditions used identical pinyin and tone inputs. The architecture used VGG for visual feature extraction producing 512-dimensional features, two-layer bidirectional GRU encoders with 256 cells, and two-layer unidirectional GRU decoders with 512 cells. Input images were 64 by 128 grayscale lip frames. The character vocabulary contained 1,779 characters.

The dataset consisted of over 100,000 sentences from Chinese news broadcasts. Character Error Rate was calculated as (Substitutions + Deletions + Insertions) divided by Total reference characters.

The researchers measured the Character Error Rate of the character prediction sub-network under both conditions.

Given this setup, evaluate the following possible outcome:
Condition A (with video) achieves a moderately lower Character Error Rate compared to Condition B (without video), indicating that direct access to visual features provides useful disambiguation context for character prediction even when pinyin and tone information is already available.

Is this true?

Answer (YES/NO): YES